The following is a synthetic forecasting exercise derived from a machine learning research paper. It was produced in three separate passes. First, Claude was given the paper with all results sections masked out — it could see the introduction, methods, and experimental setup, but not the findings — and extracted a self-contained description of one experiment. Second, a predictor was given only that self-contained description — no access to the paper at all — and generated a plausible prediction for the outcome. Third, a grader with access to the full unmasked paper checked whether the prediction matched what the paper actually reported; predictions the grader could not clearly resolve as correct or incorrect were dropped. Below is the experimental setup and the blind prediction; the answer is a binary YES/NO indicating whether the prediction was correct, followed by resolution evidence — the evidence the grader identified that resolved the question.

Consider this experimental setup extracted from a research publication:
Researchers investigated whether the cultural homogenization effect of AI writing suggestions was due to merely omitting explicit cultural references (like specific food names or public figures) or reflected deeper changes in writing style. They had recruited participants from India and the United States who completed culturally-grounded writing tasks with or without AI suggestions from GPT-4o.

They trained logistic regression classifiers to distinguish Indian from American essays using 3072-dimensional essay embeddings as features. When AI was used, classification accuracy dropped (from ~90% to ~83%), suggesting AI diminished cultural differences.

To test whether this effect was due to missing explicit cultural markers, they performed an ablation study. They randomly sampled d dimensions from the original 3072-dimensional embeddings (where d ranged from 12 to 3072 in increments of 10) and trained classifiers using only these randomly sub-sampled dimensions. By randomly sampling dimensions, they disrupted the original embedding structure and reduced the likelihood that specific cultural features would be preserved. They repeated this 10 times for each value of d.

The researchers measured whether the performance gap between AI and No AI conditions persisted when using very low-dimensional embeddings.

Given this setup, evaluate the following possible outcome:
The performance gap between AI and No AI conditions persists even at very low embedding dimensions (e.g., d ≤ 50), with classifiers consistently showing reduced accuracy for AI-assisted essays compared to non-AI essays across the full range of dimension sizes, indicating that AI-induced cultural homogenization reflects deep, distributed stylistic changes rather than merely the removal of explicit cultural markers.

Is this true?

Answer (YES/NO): YES